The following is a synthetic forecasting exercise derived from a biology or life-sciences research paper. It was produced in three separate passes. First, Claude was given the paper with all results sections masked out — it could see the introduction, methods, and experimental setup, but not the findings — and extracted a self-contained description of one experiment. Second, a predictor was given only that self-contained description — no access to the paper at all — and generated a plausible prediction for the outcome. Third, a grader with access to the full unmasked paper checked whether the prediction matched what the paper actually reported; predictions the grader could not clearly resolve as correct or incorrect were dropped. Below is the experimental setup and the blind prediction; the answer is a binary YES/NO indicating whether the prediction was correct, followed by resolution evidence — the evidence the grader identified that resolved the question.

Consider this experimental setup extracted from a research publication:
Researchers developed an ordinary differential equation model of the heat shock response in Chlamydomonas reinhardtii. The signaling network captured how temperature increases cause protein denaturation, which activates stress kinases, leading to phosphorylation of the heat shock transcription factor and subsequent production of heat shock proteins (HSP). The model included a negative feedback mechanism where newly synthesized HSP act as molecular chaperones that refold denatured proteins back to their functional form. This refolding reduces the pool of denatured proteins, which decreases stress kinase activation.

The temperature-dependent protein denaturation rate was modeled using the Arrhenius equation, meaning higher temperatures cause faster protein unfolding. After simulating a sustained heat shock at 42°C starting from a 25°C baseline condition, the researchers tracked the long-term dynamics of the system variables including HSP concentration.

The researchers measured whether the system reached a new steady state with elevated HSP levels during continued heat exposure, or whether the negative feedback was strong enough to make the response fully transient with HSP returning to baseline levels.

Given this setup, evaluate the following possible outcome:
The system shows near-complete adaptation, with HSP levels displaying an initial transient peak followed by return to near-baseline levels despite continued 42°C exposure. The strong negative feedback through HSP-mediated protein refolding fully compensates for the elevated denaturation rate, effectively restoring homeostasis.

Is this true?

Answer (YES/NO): NO